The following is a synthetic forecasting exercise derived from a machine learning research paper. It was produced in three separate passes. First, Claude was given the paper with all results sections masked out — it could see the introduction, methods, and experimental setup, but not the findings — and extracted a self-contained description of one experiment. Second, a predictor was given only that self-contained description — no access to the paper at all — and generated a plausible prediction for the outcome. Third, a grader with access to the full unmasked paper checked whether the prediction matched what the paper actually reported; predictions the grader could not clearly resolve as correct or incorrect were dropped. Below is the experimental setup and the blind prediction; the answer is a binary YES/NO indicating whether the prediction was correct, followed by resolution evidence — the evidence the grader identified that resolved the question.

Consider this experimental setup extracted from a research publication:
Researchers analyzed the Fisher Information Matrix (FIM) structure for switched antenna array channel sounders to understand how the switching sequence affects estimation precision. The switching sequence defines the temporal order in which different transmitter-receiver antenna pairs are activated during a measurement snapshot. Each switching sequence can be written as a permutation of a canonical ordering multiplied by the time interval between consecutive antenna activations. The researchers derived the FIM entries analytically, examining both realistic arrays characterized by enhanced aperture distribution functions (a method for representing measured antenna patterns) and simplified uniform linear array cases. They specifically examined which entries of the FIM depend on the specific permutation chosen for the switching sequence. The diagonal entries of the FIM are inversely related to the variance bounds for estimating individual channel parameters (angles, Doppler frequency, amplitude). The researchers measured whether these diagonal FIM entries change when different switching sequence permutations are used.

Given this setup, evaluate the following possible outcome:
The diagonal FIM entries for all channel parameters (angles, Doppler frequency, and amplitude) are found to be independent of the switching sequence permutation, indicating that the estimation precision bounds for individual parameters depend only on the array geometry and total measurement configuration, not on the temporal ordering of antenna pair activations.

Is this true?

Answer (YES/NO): YES